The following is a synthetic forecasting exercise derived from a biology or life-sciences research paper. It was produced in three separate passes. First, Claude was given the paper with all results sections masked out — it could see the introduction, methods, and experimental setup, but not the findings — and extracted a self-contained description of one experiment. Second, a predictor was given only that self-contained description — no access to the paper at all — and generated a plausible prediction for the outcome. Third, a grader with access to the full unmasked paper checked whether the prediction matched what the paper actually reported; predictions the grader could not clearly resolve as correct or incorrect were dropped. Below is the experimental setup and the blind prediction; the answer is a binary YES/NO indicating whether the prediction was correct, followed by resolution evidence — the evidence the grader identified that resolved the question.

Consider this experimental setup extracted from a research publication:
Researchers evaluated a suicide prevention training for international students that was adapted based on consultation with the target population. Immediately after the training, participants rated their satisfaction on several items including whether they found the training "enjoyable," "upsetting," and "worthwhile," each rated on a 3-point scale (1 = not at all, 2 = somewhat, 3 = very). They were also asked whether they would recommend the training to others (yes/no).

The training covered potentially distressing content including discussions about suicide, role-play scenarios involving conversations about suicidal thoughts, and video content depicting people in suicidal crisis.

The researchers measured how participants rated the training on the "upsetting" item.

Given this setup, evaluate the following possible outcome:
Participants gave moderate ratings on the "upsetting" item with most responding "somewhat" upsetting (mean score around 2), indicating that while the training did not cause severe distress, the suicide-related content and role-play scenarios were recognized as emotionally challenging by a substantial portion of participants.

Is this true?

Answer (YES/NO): NO